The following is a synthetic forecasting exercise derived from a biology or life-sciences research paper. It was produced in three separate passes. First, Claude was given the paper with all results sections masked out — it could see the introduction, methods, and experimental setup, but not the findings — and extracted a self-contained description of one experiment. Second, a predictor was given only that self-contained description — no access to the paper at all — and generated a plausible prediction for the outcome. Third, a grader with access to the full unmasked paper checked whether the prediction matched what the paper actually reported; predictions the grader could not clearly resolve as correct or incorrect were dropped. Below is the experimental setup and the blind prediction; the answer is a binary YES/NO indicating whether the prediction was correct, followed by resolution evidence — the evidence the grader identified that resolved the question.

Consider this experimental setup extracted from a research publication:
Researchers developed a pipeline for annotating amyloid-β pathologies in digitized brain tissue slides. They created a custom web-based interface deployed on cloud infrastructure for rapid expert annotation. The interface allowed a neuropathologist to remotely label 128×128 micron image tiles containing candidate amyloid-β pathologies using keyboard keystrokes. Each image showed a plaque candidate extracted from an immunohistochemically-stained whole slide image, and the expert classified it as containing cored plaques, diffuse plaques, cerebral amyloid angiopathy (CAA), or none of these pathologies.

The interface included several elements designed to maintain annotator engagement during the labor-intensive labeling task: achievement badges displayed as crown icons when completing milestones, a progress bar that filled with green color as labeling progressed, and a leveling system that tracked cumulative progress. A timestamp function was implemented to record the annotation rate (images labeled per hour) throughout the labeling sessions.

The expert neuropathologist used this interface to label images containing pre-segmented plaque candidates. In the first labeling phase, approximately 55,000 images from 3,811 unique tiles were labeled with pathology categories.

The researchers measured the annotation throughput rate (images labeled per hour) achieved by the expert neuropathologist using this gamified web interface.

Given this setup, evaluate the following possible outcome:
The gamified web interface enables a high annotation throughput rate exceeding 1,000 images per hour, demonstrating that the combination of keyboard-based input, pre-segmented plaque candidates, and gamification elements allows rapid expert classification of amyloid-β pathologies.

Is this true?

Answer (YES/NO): YES